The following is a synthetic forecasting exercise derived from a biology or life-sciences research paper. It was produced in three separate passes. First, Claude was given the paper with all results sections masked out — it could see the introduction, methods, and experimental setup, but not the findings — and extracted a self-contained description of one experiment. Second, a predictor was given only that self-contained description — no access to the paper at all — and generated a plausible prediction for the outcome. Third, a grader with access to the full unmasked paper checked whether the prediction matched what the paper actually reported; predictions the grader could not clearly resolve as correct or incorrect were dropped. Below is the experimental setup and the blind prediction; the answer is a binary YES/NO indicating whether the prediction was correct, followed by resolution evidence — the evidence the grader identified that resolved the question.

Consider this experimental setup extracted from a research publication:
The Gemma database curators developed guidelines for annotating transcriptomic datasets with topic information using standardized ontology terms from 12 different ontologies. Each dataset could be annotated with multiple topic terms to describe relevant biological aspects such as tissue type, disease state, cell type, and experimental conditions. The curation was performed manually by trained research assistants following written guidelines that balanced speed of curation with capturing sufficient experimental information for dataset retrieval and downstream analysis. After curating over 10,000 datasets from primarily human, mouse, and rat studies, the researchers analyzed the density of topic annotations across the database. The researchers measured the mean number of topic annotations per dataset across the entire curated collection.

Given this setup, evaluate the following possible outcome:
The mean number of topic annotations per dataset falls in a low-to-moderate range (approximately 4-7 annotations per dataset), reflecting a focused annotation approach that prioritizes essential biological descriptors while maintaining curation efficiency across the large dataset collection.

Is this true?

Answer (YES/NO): YES